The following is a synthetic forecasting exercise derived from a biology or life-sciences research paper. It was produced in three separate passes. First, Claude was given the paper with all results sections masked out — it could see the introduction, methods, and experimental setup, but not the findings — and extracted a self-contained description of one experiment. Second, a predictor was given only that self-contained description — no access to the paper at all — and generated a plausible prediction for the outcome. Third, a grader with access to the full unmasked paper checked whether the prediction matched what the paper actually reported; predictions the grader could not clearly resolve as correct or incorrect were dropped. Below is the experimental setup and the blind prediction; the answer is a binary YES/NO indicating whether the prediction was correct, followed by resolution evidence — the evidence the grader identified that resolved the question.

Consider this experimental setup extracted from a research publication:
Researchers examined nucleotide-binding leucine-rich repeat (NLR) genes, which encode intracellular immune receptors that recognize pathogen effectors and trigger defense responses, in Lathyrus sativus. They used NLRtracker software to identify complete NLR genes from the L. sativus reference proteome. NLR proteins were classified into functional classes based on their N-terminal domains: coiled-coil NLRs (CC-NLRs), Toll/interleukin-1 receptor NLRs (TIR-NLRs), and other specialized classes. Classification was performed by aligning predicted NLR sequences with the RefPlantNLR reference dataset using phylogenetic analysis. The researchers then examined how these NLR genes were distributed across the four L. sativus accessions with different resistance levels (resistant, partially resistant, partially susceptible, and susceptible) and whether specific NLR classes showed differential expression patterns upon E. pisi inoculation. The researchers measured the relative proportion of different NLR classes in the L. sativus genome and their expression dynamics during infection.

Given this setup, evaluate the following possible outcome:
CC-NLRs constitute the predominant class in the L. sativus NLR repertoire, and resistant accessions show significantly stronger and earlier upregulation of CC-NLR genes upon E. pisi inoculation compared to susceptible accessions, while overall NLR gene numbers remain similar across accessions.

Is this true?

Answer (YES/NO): NO